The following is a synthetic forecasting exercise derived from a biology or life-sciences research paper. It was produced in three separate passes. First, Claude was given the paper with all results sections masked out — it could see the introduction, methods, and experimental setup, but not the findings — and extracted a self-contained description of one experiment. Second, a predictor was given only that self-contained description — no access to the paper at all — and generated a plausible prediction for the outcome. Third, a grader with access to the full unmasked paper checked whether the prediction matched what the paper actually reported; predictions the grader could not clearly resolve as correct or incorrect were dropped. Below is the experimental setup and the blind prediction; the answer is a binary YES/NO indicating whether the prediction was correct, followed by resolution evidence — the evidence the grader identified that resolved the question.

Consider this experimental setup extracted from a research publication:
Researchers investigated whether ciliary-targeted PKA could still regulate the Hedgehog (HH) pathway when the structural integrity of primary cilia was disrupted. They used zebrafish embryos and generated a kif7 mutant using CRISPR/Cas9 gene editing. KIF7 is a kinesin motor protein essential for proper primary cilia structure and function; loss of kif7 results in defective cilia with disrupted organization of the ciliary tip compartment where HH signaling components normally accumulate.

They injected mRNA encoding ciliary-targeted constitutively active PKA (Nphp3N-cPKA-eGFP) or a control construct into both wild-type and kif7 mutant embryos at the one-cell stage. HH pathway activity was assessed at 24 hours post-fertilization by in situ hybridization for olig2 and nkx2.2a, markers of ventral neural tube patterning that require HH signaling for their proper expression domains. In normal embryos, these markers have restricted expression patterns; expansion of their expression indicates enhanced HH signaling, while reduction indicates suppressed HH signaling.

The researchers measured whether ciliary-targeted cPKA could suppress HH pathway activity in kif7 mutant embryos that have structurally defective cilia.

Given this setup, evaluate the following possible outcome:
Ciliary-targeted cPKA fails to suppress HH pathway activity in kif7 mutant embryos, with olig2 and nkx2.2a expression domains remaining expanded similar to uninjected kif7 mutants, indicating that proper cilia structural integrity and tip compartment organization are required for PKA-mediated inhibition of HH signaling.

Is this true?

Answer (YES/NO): NO